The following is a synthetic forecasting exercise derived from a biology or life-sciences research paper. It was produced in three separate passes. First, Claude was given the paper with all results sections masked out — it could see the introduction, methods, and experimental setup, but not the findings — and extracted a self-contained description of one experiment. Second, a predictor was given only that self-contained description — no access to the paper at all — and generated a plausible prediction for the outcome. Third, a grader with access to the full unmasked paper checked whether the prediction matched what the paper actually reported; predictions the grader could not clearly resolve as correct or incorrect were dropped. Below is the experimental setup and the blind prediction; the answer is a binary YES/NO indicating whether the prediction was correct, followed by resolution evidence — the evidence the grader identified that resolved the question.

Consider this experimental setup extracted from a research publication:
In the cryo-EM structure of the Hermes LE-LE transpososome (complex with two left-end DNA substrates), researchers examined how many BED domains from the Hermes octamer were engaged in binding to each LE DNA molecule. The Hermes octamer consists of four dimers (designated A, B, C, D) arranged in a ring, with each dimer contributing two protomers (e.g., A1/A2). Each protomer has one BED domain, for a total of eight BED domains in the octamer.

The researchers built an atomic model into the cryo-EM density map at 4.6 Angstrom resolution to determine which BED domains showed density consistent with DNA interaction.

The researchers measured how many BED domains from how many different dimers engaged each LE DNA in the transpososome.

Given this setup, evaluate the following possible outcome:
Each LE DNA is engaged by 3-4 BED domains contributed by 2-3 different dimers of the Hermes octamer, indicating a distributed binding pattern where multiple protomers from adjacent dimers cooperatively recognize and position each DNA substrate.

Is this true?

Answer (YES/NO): YES